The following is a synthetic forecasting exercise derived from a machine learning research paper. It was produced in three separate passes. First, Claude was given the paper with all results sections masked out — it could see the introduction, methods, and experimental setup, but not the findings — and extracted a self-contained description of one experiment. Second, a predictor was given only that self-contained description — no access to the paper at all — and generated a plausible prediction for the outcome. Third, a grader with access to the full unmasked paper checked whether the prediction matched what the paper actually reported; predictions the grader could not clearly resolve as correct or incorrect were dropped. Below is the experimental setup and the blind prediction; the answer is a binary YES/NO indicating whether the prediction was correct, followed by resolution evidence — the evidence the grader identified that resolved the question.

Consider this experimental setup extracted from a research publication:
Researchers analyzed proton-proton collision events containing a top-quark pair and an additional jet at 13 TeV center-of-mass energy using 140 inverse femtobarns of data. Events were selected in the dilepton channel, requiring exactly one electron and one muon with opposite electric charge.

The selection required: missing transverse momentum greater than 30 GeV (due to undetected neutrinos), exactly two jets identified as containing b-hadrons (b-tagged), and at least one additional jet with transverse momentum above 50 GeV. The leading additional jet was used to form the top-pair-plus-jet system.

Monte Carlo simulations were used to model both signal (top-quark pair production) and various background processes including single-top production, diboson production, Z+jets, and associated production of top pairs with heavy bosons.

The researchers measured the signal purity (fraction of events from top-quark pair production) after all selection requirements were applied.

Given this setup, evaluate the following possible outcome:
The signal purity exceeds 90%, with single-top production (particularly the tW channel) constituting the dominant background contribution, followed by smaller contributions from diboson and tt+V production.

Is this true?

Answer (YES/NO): NO